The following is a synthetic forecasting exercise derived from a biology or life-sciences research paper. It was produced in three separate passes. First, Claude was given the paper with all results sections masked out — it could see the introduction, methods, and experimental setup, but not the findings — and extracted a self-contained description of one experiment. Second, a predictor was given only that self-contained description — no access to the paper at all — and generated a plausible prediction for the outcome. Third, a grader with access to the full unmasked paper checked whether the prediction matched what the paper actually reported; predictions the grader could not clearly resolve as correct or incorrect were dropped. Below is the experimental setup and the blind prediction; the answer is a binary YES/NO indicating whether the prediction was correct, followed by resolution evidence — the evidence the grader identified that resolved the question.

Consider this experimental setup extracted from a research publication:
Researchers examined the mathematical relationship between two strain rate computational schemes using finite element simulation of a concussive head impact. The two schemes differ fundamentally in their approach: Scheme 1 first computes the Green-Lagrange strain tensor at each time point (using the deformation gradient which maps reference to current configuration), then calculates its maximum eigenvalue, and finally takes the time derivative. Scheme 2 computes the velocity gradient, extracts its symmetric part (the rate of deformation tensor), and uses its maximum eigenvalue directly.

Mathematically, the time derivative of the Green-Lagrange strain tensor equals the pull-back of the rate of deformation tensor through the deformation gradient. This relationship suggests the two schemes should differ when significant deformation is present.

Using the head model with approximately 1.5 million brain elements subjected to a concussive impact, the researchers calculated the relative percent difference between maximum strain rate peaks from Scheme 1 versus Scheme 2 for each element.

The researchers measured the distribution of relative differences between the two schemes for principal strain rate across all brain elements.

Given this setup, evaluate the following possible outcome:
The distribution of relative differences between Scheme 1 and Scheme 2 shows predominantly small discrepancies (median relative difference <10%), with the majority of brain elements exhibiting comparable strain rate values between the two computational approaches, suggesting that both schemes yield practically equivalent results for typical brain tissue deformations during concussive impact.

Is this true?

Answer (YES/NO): NO